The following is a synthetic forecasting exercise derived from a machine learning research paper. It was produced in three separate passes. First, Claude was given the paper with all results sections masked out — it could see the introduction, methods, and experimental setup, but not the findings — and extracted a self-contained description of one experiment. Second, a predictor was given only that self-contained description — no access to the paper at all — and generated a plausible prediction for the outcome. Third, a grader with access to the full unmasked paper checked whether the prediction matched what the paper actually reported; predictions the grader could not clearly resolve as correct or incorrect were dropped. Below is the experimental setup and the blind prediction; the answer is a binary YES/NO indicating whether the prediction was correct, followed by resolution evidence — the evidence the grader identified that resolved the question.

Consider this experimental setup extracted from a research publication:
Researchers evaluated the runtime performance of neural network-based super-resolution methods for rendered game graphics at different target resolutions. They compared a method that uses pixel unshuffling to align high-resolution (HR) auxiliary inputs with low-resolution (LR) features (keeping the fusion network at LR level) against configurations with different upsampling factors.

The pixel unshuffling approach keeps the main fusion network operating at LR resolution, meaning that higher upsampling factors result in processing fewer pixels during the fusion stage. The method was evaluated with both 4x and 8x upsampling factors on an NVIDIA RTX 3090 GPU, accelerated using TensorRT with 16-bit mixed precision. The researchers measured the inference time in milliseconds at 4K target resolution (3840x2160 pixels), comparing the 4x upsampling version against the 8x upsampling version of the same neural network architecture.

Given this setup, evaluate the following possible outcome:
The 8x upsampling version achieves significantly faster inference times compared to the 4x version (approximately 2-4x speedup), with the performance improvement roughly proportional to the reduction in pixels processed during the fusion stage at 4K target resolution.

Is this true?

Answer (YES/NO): NO